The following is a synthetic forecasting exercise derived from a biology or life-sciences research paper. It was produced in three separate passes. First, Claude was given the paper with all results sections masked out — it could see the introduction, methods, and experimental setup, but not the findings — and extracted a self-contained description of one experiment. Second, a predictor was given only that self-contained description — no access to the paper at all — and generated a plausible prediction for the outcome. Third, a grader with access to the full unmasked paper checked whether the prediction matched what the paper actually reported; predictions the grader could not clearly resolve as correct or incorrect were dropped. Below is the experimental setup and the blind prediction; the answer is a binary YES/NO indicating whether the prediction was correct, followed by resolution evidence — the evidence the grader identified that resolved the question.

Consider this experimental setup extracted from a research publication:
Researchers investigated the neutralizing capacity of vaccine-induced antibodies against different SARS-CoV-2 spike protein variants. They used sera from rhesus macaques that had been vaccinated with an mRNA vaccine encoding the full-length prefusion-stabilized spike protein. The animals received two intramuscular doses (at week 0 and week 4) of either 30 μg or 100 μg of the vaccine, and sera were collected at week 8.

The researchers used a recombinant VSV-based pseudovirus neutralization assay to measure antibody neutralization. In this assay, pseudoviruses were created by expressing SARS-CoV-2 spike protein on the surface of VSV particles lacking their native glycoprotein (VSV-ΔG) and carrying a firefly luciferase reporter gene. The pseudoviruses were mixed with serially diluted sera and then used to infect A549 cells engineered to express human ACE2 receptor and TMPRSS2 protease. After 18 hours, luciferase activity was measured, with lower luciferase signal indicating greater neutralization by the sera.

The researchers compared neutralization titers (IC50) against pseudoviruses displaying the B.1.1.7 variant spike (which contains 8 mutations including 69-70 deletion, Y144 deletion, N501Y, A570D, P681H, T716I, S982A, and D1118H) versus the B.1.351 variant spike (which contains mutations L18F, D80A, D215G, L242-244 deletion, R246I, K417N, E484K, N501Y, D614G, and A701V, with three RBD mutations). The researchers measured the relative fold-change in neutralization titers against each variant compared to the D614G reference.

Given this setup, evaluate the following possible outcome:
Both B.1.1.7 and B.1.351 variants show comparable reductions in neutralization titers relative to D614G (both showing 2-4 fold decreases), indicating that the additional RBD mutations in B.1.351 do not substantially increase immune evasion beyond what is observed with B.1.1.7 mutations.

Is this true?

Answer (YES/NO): NO